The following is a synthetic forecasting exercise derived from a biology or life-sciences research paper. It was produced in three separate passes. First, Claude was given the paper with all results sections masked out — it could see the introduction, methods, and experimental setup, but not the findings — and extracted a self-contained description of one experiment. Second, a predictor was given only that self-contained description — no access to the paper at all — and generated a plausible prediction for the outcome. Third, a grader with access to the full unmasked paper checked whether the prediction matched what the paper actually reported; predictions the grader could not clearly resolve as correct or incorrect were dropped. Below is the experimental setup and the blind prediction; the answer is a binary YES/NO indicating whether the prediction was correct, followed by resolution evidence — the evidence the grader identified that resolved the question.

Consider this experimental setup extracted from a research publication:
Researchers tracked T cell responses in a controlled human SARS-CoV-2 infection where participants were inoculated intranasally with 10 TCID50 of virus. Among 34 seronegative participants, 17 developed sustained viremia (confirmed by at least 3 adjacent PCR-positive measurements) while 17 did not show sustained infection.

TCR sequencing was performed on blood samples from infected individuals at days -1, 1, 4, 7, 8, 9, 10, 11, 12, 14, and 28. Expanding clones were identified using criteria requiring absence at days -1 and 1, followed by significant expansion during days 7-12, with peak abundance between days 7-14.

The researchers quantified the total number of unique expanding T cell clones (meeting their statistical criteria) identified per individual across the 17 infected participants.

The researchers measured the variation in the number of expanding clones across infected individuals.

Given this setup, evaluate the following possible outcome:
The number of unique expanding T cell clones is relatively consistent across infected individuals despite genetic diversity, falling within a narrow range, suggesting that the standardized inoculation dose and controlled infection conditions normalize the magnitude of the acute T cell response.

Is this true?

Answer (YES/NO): NO